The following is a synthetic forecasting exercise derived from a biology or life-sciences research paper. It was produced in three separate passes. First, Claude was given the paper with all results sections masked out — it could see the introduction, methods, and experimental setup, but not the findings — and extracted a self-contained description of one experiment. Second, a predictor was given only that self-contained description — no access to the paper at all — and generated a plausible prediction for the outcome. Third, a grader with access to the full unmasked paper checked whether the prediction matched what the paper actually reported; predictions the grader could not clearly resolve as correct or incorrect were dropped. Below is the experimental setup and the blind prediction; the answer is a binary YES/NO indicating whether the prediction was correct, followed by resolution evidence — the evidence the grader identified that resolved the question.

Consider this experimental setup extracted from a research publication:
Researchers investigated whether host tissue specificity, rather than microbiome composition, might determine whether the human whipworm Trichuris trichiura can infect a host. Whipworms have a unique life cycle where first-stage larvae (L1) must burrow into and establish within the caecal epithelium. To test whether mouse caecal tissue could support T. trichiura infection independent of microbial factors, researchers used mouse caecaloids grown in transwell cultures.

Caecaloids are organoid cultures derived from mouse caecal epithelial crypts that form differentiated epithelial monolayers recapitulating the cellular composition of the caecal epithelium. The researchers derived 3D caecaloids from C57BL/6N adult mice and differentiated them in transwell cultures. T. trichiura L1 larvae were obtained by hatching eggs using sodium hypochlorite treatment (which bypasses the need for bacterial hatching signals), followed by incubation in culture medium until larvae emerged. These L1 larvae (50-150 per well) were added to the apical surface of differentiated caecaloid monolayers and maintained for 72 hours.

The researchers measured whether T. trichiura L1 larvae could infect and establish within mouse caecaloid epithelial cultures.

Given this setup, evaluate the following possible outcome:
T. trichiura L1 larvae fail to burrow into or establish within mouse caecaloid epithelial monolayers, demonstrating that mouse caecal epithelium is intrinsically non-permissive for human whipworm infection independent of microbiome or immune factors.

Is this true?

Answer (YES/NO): NO